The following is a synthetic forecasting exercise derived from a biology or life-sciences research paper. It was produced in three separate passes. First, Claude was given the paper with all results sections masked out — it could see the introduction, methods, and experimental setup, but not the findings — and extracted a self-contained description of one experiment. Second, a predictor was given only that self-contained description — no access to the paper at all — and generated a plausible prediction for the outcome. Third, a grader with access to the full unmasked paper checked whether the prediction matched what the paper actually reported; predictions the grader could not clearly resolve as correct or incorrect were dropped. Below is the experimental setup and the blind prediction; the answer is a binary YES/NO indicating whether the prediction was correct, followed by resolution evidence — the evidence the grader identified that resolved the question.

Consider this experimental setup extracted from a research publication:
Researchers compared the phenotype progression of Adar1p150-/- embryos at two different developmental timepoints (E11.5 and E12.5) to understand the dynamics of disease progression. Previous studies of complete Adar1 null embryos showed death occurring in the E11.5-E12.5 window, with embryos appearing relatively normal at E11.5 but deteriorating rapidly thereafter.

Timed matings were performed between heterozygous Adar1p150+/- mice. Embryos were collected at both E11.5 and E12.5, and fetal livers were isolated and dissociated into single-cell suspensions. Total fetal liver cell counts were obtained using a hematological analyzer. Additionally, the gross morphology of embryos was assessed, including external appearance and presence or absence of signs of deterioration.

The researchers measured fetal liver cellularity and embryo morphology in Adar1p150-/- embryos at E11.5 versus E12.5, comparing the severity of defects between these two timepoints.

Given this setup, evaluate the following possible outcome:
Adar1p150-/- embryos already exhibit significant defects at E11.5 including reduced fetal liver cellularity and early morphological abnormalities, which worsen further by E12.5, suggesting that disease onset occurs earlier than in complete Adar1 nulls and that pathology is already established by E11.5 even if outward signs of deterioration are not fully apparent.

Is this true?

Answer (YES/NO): NO